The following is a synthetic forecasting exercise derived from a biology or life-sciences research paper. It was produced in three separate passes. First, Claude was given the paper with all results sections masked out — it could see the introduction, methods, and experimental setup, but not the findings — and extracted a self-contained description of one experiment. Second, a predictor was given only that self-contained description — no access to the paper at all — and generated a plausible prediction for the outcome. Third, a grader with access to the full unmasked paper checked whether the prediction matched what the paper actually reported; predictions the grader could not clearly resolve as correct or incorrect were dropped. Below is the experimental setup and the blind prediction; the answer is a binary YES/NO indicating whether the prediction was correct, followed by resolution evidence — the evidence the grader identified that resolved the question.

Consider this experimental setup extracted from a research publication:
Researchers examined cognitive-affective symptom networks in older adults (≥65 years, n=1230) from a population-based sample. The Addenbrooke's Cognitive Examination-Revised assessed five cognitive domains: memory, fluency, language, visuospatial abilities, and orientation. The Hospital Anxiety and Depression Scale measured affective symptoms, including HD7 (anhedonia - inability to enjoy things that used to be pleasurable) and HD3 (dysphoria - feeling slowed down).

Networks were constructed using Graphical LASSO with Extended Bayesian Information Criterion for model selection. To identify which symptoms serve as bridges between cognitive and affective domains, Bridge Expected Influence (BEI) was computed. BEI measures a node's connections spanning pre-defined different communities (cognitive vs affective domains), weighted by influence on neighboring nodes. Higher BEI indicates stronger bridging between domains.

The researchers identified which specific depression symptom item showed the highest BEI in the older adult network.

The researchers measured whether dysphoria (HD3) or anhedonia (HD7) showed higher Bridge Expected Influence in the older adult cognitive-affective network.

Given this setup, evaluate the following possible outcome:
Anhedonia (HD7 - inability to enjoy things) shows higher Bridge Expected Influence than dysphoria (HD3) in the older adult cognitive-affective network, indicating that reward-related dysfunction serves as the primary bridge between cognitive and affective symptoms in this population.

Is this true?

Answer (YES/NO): YES